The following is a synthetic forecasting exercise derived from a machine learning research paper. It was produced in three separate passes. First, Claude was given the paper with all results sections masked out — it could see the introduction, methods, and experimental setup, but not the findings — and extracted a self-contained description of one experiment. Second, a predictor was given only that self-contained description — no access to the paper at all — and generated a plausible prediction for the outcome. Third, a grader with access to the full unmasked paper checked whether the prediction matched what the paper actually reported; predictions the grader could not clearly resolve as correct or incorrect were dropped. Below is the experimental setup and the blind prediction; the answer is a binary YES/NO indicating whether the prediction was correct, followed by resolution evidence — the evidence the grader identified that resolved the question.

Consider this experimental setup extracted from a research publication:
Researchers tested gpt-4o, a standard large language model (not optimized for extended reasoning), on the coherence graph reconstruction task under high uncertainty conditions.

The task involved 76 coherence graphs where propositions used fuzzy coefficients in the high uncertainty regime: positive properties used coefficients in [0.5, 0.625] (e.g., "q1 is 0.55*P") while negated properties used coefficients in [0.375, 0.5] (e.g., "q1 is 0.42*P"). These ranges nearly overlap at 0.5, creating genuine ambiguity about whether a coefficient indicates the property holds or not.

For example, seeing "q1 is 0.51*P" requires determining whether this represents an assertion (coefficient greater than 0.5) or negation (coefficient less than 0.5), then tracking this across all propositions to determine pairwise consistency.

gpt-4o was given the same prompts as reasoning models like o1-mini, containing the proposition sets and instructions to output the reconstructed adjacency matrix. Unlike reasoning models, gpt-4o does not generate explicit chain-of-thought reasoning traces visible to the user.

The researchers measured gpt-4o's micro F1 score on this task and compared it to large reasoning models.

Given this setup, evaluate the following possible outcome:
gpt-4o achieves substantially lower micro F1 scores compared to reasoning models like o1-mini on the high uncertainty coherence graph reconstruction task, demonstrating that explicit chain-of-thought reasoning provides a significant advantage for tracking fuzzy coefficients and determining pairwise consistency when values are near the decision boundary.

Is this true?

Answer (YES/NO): YES